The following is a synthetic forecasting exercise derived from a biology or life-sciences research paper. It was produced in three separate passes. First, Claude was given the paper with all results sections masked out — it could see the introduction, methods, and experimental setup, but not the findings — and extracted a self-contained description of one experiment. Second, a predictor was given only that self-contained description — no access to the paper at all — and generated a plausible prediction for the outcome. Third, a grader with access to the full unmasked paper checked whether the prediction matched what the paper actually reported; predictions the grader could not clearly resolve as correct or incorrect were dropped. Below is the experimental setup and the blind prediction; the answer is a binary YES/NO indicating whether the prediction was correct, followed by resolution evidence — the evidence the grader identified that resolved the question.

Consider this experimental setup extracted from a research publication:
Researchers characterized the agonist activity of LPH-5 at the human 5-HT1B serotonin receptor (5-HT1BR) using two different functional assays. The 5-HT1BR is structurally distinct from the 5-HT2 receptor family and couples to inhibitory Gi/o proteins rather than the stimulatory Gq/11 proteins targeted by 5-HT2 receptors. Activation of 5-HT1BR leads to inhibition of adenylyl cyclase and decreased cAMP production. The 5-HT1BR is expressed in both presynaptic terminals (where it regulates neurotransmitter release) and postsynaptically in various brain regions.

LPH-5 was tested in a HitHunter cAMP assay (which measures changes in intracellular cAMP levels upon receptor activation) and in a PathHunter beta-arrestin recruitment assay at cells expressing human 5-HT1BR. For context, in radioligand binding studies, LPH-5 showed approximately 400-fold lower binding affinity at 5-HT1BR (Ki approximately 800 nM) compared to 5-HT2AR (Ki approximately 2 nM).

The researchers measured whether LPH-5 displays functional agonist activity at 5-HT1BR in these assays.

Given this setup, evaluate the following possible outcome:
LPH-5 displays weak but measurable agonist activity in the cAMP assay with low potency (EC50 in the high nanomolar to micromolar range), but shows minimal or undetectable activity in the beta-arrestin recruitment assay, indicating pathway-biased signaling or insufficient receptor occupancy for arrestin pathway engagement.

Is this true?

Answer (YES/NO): YES